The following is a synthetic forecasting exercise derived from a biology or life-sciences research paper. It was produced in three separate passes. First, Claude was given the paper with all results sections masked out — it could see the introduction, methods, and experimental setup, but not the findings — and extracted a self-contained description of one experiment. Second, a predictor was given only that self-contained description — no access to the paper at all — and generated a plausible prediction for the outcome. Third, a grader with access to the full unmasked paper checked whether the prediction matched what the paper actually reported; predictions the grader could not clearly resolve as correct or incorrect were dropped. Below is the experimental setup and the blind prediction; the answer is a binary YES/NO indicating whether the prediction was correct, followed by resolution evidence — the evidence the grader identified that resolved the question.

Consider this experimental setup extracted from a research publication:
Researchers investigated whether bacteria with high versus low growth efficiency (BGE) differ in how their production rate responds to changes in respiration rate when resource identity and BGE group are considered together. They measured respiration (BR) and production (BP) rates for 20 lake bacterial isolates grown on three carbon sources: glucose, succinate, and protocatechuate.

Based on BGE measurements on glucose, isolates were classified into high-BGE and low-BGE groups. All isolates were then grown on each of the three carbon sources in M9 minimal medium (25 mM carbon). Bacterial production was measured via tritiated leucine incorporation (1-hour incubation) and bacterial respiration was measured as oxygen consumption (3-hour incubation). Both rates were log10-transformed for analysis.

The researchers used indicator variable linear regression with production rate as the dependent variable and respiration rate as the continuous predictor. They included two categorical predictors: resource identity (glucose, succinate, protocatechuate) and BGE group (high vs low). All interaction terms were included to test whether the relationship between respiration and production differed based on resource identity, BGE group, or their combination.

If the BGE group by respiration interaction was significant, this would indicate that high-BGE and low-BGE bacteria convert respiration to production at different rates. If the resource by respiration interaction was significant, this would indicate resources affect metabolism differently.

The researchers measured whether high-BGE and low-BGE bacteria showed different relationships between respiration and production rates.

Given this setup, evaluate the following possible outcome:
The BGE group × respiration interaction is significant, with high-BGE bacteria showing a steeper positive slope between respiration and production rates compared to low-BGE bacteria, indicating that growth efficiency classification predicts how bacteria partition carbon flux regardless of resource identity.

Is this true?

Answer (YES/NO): NO